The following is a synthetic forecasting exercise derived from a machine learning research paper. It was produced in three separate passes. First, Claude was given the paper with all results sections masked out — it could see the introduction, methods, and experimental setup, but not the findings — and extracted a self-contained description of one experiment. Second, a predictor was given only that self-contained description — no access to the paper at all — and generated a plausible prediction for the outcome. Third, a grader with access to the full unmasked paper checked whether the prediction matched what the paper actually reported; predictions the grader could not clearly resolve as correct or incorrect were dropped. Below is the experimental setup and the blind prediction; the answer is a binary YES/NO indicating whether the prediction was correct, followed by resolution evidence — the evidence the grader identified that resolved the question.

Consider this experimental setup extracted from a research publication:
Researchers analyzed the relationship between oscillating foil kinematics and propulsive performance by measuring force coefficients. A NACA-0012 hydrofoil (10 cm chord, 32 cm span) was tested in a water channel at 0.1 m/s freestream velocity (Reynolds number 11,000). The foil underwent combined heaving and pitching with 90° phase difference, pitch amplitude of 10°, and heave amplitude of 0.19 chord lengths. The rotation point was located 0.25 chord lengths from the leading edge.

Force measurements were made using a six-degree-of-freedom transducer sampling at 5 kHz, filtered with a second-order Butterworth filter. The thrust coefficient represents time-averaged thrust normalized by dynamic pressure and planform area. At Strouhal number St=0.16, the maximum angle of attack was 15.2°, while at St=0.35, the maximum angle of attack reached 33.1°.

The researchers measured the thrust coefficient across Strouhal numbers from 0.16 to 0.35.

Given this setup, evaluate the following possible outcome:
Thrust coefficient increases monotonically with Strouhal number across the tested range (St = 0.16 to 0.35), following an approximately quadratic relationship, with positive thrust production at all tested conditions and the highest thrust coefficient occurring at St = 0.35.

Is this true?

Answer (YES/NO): NO